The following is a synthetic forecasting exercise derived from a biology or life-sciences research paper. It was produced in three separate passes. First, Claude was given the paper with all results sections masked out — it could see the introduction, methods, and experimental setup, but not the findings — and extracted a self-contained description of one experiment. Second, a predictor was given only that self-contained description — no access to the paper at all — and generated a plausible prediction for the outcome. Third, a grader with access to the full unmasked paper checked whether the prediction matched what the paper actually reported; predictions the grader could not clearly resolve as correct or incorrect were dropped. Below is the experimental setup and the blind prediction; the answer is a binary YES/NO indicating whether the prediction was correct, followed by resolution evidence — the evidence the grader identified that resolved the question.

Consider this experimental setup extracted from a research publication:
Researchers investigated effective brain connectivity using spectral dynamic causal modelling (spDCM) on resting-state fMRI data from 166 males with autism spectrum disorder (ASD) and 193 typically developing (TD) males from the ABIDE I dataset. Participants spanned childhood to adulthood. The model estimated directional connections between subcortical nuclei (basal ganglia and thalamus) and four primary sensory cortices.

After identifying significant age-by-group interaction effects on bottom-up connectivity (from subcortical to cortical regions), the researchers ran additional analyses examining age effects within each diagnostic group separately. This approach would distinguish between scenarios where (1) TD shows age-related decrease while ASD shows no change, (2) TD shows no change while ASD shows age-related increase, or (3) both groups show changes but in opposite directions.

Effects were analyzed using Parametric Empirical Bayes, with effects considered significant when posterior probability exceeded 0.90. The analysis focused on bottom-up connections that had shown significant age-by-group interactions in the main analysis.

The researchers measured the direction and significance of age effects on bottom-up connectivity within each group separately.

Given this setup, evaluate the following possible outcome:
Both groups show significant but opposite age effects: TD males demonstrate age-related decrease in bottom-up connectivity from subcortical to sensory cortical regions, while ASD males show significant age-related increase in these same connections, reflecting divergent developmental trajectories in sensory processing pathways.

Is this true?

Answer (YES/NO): NO